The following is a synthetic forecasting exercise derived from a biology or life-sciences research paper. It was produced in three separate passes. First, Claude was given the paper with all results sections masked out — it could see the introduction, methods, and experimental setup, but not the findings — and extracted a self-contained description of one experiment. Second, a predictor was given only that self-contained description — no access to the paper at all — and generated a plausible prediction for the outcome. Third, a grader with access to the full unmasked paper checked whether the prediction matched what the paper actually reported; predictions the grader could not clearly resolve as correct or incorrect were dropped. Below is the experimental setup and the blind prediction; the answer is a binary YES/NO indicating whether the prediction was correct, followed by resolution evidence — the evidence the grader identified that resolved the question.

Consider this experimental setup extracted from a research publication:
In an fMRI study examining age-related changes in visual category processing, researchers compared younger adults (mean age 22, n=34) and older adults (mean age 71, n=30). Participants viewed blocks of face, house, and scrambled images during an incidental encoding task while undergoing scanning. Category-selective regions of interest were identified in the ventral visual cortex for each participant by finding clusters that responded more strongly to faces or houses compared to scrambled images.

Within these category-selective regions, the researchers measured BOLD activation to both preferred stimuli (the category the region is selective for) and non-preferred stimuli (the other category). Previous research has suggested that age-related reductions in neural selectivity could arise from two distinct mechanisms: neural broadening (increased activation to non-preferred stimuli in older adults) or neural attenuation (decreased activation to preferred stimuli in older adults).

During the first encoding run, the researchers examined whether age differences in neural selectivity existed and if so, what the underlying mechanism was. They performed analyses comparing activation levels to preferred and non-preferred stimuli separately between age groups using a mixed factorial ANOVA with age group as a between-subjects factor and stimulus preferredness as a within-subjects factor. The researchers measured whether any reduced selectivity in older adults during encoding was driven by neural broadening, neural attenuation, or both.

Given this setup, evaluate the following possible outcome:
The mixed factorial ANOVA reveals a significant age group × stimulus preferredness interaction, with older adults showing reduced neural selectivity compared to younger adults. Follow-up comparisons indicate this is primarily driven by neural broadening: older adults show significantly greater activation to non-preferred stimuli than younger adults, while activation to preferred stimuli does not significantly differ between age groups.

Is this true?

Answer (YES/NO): NO